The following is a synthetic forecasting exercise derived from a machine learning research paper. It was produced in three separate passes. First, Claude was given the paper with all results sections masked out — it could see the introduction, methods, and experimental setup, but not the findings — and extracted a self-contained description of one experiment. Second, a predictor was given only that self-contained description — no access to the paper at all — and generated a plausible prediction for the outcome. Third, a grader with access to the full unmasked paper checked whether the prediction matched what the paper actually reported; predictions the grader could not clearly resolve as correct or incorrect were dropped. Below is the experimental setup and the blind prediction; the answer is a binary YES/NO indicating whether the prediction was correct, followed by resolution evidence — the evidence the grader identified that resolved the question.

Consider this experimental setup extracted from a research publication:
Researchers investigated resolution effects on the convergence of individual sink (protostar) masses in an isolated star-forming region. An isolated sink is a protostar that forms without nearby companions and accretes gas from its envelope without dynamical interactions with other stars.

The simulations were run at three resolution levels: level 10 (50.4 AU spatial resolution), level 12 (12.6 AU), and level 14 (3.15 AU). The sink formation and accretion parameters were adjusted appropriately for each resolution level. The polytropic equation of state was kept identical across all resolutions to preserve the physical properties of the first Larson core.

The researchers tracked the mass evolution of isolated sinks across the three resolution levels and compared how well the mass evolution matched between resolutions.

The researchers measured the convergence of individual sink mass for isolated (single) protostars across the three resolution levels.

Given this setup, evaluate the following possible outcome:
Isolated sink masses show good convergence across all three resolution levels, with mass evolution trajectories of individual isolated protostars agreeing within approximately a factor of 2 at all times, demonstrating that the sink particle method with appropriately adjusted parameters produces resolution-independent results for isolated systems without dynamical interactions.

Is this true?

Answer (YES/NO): NO